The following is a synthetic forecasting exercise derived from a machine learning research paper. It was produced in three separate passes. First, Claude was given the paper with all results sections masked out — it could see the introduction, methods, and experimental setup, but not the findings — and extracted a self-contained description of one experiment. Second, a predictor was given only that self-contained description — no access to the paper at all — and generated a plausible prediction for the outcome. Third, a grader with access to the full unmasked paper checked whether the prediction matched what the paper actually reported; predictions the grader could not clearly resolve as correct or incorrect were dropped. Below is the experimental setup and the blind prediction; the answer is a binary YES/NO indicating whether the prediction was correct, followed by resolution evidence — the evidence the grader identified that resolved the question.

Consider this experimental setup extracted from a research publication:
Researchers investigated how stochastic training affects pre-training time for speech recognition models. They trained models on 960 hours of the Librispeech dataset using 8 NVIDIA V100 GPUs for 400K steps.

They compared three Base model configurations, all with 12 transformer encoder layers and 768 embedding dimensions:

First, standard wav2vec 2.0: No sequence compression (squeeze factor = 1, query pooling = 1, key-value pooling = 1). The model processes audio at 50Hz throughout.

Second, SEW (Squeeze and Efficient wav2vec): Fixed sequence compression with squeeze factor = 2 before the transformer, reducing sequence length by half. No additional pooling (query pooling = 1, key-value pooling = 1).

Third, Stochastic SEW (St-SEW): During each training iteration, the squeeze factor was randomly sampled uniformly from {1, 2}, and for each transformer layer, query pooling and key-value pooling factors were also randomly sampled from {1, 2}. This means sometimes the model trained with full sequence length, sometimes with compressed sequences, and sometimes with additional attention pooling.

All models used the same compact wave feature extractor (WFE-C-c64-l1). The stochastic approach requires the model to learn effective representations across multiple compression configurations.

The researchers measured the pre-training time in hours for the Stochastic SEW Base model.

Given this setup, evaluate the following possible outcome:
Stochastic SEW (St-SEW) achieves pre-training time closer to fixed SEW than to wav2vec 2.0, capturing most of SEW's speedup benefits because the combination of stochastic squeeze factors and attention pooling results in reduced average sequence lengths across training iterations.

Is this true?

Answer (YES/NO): NO